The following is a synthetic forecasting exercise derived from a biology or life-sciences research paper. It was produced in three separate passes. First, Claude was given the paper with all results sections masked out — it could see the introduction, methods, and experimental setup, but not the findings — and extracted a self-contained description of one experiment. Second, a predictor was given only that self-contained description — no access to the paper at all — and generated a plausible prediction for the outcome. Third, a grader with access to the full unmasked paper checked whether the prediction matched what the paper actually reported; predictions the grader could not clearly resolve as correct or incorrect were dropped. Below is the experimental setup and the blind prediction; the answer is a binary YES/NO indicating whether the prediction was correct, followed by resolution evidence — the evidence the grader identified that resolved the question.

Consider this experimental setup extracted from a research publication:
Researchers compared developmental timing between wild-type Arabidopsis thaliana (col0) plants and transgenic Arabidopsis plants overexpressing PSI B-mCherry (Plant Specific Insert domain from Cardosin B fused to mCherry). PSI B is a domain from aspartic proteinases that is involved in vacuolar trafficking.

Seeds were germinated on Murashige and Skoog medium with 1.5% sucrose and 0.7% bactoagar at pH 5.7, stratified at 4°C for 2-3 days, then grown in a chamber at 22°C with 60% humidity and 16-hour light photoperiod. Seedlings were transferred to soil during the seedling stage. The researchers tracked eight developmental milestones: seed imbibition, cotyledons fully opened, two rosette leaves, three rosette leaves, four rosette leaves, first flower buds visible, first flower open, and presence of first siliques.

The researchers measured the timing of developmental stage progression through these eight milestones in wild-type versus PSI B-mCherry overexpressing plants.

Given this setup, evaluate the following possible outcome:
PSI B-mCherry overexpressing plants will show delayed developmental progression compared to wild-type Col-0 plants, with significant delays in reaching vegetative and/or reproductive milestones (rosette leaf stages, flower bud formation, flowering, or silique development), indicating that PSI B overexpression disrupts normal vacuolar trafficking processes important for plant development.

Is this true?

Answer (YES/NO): NO